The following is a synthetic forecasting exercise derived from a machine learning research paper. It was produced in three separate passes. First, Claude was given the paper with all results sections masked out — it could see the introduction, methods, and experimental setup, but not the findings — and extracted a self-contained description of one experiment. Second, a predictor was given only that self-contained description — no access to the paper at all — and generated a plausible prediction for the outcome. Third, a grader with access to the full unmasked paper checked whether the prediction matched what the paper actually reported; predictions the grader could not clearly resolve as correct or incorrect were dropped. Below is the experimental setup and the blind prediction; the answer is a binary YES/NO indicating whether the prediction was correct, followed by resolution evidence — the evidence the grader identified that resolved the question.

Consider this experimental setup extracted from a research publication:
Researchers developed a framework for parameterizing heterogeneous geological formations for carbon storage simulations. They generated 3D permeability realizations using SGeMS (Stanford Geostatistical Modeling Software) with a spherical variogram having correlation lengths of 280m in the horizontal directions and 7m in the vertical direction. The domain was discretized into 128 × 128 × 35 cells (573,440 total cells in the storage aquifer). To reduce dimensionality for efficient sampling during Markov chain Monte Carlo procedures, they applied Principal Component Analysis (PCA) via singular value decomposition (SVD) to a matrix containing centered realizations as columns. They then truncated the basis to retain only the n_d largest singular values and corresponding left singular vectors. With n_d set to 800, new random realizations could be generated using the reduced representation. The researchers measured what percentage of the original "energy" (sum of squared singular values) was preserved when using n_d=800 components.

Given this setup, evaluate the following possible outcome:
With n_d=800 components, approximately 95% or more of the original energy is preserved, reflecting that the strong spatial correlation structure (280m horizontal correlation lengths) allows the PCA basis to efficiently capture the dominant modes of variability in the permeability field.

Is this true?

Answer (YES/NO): NO